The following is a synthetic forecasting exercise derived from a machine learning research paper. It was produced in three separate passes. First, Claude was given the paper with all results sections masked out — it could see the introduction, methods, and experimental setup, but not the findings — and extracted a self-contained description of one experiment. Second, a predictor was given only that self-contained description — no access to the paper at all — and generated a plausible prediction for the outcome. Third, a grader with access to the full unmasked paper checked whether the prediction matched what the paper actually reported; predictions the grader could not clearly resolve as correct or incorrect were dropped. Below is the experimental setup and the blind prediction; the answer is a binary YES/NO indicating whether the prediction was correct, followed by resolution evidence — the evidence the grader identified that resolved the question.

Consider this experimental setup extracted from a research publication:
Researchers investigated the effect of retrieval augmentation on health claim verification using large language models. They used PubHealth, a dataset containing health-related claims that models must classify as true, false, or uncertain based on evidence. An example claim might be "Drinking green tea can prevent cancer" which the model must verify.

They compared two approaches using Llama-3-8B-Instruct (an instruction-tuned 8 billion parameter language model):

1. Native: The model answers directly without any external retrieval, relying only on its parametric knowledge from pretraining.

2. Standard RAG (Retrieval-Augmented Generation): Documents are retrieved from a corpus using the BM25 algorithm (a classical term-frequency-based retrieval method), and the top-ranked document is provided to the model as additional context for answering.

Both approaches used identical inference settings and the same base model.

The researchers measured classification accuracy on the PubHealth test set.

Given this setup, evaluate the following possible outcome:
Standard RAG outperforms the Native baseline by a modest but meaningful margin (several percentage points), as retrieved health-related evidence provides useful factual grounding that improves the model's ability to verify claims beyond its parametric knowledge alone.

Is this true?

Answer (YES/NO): NO